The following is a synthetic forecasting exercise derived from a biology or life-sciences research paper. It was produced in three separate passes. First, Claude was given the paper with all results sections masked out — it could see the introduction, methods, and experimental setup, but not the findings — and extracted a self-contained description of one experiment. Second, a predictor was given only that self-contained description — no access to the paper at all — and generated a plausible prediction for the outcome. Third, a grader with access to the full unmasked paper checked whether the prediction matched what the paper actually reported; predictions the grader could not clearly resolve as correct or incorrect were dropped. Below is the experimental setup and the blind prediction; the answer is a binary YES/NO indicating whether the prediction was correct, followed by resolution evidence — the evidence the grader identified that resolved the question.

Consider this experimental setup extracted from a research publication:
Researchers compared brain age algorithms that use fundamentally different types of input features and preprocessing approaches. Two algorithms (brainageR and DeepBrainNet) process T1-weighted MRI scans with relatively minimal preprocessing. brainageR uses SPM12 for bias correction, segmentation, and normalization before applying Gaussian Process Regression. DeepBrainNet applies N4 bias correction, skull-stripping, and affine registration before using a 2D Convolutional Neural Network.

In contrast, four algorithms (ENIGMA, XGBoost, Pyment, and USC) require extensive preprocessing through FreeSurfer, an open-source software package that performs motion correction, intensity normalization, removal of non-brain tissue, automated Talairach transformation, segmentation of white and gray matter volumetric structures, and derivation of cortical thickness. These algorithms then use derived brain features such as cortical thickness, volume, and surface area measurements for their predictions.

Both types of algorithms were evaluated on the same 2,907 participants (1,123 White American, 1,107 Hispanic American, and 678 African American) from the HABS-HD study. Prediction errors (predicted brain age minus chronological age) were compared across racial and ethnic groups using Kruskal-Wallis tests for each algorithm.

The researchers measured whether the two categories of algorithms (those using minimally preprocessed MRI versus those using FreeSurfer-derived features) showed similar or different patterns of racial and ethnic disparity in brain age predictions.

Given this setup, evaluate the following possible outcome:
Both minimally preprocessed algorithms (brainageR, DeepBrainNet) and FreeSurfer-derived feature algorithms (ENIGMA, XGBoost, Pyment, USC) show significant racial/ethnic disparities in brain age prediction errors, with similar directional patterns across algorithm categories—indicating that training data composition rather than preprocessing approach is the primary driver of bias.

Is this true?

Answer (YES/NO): NO